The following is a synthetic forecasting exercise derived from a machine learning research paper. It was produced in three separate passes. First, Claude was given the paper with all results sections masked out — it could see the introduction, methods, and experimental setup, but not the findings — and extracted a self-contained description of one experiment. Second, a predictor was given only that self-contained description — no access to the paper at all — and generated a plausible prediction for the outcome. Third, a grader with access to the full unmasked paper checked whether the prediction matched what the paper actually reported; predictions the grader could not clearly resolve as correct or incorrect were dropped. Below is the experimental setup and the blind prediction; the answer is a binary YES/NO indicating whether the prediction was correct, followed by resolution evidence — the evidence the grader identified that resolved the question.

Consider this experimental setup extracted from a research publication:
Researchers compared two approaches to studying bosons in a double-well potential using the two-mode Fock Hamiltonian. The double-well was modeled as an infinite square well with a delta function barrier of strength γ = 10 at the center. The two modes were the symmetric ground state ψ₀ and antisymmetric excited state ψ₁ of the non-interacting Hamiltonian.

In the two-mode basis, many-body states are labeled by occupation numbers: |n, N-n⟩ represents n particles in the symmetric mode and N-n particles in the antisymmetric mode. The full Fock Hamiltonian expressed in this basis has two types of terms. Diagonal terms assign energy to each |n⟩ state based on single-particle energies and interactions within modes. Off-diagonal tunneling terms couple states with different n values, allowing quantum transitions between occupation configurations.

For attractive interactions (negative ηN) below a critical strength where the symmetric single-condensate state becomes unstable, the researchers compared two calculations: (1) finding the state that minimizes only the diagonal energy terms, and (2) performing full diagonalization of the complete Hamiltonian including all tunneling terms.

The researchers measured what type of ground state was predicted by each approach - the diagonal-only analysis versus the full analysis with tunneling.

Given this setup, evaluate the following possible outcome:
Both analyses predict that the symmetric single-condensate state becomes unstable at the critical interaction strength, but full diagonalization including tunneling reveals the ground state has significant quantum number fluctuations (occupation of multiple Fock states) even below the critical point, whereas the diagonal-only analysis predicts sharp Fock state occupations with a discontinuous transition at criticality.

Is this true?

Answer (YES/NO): NO